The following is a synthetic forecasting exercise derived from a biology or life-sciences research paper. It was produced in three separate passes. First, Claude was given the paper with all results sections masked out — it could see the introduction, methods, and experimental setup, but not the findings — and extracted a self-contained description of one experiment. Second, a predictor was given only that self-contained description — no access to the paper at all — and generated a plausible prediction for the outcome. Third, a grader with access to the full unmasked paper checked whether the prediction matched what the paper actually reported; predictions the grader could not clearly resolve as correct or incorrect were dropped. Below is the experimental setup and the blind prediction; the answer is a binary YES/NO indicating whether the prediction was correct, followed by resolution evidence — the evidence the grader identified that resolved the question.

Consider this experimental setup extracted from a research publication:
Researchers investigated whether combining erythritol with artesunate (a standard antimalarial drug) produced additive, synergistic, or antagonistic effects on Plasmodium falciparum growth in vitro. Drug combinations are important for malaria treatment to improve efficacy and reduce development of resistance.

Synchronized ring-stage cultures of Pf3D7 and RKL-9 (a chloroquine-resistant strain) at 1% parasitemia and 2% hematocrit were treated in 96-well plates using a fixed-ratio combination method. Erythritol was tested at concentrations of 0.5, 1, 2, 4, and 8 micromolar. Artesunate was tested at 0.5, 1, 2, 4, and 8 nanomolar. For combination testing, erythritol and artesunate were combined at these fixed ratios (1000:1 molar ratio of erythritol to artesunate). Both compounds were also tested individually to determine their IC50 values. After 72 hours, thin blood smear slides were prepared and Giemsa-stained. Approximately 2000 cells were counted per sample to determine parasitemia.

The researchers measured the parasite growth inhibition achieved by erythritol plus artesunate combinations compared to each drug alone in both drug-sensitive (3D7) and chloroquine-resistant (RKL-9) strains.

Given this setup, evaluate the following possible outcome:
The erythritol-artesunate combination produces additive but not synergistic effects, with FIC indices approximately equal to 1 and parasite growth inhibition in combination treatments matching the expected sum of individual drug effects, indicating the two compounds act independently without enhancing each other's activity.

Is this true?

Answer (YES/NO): NO